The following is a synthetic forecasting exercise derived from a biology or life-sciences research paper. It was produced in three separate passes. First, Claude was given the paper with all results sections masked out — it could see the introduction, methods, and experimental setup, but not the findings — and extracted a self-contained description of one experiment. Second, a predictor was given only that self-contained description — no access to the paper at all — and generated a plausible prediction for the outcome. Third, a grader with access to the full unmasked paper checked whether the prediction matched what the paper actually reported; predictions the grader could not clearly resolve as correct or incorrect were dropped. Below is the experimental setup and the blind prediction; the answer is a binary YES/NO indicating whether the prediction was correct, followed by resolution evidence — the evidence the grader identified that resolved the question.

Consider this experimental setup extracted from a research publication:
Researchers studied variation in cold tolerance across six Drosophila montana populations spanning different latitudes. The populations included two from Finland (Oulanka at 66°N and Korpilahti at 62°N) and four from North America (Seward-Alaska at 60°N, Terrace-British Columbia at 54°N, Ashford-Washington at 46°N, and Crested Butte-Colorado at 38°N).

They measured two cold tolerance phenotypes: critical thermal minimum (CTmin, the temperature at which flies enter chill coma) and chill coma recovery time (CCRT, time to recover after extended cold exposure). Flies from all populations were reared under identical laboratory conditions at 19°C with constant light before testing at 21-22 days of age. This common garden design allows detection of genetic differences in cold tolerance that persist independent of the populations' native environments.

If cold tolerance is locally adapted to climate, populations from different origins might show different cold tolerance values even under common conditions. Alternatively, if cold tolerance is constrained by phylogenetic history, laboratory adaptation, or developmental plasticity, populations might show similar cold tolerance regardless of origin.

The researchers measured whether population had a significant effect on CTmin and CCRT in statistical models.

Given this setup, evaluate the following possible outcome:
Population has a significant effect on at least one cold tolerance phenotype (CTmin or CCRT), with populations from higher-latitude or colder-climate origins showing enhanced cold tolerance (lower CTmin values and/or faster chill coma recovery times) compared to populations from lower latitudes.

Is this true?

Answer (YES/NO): YES